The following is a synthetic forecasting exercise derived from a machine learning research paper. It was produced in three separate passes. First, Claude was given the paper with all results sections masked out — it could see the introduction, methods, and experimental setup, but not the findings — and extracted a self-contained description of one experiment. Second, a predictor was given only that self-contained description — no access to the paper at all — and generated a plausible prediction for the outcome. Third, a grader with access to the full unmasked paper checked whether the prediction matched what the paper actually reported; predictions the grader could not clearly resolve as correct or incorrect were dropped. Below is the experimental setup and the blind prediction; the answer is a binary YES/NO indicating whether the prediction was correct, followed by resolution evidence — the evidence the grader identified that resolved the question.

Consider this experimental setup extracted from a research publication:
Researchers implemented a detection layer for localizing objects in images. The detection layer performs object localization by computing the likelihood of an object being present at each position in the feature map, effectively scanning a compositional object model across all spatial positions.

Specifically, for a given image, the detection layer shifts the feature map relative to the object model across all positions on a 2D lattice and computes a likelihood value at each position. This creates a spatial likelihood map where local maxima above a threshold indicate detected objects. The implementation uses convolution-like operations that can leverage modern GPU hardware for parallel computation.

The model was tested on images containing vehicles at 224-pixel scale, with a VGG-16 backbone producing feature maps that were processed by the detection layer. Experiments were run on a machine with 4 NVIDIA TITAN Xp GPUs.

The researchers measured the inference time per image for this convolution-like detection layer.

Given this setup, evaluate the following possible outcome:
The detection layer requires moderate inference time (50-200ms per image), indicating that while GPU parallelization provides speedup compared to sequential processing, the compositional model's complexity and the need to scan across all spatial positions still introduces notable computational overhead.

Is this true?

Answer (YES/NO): NO